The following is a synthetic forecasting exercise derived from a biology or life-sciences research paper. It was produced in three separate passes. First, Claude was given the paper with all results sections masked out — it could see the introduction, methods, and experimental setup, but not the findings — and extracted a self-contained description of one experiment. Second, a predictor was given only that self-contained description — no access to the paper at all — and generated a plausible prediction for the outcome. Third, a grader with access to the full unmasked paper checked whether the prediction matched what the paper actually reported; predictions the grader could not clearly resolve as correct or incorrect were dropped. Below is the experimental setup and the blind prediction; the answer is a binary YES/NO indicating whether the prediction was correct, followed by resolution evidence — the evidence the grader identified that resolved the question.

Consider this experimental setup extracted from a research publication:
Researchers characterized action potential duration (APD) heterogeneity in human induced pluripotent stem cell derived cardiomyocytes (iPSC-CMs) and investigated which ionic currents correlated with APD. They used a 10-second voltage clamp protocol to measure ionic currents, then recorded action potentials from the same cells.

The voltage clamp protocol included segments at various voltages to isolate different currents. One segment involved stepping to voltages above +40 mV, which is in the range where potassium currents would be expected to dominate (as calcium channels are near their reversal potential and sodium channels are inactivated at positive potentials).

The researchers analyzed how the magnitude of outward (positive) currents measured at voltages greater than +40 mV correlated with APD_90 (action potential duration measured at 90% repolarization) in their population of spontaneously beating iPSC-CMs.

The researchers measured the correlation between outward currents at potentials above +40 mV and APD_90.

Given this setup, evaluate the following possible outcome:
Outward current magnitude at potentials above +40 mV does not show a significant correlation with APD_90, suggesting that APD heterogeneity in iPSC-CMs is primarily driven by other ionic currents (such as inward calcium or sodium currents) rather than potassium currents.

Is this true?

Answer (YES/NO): NO